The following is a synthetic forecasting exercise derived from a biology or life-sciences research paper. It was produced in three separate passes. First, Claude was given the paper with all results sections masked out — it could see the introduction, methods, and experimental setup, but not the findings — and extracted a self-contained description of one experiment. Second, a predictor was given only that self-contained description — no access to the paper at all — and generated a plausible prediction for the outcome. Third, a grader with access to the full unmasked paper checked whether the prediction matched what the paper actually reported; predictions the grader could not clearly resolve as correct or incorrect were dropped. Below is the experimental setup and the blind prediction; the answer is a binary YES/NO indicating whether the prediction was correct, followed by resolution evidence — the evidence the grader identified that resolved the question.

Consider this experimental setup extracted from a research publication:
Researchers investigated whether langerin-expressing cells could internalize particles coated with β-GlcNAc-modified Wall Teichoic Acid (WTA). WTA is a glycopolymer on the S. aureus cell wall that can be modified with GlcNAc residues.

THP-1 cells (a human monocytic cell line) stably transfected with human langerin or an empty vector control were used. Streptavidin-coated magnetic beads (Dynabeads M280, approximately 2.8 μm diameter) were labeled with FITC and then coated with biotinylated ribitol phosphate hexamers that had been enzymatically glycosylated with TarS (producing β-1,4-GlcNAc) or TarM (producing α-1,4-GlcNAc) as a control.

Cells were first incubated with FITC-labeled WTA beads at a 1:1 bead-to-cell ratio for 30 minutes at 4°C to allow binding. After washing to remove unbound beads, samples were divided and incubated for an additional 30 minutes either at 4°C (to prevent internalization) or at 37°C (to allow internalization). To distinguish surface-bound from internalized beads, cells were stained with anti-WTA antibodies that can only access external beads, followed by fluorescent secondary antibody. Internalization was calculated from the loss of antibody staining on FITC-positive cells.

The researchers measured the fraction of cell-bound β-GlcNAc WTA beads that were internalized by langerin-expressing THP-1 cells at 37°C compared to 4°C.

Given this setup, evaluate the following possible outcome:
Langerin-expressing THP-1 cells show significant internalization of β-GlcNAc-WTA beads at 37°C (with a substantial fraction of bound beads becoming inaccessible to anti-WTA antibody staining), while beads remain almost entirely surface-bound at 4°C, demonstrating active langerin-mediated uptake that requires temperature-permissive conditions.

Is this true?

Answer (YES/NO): YES